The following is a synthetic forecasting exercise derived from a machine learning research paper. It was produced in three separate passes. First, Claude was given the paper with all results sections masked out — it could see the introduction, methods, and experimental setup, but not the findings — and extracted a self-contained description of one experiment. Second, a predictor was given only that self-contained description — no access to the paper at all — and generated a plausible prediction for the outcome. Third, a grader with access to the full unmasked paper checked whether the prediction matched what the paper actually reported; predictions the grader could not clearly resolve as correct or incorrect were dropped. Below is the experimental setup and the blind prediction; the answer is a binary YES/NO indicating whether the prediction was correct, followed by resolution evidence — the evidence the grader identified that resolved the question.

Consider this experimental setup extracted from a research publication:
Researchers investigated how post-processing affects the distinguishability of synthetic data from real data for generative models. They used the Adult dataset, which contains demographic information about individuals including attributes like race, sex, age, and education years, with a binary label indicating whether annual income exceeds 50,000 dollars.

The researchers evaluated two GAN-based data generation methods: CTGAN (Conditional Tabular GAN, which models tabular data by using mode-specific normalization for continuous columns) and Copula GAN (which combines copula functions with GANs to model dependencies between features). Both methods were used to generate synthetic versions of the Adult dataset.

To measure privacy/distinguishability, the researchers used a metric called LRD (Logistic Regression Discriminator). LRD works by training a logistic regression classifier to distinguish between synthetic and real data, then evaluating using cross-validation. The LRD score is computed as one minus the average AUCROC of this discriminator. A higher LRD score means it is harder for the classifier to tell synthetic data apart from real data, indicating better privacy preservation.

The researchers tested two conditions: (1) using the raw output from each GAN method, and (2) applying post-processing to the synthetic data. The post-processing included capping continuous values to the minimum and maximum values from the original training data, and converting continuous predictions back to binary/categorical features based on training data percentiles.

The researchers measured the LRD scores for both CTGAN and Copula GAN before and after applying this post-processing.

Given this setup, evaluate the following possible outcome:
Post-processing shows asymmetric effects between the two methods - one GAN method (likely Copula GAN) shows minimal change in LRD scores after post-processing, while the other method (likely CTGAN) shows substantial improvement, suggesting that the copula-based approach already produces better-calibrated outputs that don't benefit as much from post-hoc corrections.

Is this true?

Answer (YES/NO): NO